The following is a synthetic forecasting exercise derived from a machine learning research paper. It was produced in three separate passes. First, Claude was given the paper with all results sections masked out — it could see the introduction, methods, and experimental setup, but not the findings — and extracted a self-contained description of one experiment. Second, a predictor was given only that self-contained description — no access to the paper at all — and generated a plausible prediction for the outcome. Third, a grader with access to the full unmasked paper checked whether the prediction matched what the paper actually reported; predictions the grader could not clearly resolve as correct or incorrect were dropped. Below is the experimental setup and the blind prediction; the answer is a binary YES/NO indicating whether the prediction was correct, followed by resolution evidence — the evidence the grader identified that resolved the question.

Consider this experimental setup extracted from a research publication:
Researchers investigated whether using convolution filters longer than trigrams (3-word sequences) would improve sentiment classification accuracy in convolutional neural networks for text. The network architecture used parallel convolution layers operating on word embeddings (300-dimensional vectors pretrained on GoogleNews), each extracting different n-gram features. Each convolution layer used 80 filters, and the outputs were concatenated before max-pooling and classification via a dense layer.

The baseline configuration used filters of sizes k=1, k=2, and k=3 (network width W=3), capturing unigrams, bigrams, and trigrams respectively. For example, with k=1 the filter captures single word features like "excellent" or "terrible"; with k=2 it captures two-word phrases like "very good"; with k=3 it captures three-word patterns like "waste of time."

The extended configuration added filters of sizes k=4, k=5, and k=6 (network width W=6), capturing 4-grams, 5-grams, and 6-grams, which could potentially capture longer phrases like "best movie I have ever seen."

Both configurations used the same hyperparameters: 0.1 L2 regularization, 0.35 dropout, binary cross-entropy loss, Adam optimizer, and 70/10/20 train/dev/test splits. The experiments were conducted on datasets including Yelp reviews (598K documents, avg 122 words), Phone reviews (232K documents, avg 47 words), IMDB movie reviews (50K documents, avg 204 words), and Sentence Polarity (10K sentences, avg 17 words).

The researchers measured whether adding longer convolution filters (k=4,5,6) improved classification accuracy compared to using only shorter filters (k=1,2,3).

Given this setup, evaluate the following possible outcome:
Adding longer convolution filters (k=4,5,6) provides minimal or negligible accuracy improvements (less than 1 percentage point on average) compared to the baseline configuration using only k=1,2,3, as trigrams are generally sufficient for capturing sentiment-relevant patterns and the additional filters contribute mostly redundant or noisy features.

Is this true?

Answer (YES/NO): YES